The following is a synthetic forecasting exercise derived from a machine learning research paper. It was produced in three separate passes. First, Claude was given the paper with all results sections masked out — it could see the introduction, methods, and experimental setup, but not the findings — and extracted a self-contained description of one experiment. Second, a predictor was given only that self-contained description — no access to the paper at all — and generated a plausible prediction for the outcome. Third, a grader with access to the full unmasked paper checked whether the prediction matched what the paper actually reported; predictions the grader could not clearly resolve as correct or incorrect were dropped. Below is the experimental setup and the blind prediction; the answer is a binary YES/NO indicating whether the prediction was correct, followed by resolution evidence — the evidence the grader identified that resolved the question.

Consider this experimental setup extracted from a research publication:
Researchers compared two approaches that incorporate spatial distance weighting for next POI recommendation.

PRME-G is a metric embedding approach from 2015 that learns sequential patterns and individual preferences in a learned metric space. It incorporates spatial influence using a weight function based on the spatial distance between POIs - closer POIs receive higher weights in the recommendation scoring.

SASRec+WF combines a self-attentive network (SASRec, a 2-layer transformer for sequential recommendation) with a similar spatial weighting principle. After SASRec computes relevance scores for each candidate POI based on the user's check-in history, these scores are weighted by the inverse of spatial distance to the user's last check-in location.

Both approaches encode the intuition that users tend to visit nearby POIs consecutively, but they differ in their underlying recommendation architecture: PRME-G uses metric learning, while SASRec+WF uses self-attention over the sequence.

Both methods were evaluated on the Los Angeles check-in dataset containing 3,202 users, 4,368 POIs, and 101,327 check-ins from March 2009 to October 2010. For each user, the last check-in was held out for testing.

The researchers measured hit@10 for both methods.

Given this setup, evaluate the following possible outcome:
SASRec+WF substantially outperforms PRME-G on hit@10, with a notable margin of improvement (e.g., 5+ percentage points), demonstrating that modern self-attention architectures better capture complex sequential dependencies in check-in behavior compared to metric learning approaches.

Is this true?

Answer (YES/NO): YES